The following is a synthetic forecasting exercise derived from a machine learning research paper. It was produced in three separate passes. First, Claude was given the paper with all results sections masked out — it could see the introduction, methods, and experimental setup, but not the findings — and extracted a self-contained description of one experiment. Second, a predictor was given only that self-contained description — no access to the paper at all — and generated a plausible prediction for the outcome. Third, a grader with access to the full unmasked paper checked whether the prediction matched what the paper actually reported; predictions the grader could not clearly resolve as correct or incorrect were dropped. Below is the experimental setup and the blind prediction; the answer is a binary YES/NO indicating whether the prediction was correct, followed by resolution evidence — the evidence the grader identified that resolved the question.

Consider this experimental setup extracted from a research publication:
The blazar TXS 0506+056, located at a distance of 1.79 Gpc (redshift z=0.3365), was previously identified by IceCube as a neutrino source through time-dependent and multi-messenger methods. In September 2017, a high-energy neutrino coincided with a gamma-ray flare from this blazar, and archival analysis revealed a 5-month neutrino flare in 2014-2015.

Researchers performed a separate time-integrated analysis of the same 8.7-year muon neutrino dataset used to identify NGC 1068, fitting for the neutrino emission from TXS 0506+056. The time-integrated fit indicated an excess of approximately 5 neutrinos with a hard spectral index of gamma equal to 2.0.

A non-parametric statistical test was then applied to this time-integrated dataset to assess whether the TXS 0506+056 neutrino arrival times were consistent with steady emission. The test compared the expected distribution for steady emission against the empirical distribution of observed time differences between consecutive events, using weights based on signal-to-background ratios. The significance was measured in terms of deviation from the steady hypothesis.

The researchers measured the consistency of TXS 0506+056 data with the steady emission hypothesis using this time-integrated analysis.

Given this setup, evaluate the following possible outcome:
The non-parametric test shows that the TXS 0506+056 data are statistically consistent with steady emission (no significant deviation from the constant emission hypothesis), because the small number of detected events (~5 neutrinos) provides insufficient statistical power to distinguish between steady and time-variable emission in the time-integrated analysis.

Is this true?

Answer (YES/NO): YES